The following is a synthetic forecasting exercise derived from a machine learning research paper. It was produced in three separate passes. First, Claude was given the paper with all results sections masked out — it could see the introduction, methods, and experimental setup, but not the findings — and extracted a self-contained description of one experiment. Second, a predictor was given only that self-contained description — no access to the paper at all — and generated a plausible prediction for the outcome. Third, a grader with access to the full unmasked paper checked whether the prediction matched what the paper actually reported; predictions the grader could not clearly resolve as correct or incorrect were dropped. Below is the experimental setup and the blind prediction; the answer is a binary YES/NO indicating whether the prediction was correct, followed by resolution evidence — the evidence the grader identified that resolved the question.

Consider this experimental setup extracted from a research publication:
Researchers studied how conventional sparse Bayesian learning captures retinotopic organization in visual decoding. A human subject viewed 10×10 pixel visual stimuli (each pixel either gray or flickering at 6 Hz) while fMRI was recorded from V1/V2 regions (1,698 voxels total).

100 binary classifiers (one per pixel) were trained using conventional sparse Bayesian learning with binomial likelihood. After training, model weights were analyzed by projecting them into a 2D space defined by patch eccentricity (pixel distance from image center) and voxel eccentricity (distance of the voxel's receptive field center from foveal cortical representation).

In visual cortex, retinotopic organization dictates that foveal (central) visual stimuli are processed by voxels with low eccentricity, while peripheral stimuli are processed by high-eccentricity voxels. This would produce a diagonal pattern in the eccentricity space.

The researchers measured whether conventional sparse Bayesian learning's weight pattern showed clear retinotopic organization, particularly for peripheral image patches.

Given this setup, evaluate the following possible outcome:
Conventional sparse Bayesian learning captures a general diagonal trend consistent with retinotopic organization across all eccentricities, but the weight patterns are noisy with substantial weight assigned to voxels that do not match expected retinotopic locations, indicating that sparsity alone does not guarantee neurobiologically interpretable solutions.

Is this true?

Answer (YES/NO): NO